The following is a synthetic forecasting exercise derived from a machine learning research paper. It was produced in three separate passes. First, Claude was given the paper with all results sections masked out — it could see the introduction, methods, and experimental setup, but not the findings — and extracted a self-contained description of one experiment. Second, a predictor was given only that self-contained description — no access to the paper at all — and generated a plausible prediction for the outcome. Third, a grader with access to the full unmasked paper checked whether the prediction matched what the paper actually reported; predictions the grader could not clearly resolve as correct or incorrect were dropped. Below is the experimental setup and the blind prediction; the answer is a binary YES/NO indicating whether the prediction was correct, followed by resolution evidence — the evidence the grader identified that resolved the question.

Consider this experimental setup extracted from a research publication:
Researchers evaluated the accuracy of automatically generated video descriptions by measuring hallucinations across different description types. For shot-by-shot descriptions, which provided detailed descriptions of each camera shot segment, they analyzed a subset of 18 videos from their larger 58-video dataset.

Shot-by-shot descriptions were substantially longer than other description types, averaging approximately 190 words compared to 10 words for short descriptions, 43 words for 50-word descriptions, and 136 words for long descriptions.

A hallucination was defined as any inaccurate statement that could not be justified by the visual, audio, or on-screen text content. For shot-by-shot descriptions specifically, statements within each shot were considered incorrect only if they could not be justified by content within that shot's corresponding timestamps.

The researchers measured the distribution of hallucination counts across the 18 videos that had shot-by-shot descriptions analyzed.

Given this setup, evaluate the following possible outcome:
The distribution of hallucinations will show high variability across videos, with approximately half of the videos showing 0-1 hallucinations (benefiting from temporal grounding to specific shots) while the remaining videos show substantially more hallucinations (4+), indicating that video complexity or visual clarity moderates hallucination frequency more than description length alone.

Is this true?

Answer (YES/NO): NO